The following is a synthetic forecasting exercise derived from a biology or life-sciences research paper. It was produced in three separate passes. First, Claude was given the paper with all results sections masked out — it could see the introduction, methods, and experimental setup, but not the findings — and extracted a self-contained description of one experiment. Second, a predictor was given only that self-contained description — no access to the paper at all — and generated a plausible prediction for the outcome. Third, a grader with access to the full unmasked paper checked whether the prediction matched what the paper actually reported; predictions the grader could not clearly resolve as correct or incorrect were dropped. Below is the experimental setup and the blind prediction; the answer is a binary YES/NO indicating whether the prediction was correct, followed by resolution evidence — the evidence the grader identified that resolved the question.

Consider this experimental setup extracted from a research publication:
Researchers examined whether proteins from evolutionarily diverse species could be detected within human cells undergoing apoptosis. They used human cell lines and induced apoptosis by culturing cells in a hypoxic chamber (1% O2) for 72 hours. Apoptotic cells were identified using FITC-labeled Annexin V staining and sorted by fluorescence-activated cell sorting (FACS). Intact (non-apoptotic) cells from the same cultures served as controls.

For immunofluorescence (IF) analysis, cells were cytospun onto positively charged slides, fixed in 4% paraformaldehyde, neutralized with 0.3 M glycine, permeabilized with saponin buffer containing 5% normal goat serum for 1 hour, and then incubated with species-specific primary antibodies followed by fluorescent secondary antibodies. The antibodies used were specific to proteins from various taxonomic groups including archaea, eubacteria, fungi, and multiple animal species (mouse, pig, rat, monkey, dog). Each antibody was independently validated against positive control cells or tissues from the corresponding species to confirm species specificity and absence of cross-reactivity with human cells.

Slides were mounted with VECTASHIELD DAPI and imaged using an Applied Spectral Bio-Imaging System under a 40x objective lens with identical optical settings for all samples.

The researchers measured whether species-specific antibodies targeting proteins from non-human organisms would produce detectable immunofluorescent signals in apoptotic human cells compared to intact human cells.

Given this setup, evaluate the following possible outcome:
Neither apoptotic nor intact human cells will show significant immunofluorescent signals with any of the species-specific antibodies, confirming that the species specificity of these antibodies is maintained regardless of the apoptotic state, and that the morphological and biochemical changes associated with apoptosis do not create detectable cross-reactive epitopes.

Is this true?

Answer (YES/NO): NO